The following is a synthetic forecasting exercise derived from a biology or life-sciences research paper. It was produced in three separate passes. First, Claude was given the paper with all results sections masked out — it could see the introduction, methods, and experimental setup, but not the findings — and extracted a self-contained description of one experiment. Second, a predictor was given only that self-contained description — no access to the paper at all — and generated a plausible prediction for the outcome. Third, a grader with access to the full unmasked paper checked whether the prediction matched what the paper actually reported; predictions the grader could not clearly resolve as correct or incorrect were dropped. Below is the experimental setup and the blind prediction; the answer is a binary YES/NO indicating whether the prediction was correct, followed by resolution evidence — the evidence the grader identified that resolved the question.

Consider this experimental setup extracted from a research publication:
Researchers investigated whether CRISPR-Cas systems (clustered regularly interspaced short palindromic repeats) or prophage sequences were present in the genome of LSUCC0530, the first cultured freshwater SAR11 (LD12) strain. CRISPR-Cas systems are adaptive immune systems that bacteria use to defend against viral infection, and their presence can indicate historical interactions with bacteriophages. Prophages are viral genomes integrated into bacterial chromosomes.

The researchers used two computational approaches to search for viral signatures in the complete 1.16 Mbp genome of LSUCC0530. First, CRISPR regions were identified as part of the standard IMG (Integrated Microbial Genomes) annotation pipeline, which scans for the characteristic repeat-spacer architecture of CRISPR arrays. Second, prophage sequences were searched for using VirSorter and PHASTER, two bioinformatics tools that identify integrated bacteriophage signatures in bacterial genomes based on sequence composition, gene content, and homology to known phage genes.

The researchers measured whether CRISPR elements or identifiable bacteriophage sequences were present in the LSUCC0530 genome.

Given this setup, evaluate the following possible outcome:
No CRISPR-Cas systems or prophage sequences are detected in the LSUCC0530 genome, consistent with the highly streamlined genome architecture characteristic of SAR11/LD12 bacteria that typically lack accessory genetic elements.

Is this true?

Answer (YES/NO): YES